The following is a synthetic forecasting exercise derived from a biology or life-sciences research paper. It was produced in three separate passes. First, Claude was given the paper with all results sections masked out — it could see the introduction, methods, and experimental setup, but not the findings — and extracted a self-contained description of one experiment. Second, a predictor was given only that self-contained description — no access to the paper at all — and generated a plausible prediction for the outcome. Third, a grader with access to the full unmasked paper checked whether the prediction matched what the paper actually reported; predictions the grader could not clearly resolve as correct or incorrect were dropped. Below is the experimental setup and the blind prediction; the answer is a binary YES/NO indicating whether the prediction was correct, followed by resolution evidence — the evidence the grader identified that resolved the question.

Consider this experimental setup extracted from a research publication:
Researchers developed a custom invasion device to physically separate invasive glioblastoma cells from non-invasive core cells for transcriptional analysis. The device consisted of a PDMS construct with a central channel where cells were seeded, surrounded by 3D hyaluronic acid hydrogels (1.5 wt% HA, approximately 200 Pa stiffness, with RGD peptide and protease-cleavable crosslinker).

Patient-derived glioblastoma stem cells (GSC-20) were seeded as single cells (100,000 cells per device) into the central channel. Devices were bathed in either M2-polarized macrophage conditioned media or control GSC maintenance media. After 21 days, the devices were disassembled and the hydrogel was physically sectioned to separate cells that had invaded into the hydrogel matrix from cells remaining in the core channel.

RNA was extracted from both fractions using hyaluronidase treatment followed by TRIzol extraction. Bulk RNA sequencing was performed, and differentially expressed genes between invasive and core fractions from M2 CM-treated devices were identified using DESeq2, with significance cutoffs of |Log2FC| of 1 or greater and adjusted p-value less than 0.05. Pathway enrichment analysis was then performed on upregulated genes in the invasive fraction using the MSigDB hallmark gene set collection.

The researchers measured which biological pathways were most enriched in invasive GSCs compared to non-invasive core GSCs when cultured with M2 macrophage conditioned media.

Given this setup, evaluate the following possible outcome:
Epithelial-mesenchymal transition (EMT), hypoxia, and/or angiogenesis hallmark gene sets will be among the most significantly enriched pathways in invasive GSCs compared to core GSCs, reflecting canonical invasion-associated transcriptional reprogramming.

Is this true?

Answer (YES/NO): NO